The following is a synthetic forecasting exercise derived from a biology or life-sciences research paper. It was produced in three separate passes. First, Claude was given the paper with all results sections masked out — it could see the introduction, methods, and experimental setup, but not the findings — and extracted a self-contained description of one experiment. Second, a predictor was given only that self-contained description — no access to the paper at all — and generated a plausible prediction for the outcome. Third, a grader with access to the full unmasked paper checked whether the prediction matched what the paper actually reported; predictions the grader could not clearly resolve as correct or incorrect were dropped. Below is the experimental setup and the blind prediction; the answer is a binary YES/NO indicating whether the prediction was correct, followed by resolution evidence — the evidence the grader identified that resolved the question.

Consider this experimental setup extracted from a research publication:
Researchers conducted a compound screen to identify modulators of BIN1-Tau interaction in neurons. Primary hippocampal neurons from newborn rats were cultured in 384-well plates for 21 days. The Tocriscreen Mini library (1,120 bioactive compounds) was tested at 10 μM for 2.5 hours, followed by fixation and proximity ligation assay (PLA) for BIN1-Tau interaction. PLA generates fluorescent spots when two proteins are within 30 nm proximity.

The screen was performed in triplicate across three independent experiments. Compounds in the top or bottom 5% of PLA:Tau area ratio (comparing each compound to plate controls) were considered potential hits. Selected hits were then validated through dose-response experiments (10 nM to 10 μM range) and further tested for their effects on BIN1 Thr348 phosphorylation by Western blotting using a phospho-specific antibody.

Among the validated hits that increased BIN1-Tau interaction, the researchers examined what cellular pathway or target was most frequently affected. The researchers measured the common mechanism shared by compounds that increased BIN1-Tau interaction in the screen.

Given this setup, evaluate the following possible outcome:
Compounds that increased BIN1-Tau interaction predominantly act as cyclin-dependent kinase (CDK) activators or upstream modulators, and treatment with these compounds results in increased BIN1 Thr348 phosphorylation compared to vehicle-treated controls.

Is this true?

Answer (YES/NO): NO